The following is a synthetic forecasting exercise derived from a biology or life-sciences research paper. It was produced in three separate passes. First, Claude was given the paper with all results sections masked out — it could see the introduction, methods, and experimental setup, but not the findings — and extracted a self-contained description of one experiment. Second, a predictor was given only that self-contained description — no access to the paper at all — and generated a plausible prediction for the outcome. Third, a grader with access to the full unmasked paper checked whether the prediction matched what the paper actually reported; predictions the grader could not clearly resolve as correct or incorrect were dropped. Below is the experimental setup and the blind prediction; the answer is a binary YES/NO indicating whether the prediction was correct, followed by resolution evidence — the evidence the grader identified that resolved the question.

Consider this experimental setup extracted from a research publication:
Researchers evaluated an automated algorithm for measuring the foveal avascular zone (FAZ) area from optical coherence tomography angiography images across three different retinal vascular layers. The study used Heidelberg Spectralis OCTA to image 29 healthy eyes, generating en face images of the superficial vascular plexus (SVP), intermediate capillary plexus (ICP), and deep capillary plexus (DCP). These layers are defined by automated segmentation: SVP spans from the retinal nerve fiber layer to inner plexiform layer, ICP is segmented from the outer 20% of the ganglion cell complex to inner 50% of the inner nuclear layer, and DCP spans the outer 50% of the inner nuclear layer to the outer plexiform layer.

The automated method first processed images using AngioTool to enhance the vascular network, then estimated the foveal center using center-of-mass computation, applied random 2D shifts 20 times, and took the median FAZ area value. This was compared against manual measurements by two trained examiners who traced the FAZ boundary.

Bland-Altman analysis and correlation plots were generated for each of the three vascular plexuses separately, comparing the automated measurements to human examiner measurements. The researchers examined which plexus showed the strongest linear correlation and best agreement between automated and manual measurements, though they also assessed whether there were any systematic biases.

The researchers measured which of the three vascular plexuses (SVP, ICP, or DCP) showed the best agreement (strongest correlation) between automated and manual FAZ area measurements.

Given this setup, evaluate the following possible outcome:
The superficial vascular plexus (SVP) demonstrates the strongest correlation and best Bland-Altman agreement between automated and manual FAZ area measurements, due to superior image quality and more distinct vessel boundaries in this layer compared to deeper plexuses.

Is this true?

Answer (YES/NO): NO